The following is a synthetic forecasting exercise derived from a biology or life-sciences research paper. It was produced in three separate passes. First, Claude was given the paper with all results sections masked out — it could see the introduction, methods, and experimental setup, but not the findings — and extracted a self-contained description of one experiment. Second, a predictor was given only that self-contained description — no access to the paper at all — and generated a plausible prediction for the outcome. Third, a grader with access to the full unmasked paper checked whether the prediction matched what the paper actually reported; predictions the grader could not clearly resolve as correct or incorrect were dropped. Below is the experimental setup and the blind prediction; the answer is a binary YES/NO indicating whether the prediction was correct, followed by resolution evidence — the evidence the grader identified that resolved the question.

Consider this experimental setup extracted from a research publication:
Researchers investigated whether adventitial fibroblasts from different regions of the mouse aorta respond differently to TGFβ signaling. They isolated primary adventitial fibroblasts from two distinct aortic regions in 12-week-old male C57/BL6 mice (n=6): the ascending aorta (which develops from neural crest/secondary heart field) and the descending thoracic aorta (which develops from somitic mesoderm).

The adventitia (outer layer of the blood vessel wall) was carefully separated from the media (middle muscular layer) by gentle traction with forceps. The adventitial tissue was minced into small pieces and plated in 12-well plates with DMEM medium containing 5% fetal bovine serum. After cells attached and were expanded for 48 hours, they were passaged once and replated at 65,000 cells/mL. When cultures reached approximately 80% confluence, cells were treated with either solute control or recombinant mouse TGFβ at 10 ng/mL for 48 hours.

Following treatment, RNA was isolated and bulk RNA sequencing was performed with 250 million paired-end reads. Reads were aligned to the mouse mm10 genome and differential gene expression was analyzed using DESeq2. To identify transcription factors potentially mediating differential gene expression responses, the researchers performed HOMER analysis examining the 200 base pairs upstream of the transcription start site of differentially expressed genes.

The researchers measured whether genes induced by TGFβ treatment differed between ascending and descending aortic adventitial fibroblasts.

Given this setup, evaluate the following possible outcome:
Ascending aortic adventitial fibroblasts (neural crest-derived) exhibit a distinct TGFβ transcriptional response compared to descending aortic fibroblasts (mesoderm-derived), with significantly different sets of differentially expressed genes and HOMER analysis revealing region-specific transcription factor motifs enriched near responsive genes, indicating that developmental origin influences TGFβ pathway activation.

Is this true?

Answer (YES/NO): YES